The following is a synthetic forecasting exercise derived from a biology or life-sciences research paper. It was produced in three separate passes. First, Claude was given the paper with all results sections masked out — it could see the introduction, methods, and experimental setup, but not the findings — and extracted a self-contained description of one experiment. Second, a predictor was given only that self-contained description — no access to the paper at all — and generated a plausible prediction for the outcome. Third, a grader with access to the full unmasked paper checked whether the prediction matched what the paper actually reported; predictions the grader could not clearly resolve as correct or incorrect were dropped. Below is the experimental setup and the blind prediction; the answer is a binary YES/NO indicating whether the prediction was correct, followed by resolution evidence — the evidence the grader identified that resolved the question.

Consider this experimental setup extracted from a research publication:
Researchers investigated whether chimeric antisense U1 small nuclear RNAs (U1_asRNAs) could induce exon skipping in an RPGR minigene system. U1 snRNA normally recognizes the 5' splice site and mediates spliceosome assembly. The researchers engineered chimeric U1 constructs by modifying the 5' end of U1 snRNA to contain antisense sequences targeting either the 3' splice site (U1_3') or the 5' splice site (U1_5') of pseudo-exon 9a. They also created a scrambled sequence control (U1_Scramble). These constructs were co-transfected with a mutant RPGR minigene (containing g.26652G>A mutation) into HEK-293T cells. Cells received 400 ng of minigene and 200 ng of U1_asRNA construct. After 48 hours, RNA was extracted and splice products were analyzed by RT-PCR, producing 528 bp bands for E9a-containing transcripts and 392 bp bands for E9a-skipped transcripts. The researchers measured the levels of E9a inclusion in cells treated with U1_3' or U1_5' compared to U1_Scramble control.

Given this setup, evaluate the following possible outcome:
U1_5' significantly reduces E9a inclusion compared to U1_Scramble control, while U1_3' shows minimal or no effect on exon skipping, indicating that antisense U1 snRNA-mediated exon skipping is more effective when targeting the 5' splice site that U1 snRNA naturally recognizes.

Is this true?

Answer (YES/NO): NO